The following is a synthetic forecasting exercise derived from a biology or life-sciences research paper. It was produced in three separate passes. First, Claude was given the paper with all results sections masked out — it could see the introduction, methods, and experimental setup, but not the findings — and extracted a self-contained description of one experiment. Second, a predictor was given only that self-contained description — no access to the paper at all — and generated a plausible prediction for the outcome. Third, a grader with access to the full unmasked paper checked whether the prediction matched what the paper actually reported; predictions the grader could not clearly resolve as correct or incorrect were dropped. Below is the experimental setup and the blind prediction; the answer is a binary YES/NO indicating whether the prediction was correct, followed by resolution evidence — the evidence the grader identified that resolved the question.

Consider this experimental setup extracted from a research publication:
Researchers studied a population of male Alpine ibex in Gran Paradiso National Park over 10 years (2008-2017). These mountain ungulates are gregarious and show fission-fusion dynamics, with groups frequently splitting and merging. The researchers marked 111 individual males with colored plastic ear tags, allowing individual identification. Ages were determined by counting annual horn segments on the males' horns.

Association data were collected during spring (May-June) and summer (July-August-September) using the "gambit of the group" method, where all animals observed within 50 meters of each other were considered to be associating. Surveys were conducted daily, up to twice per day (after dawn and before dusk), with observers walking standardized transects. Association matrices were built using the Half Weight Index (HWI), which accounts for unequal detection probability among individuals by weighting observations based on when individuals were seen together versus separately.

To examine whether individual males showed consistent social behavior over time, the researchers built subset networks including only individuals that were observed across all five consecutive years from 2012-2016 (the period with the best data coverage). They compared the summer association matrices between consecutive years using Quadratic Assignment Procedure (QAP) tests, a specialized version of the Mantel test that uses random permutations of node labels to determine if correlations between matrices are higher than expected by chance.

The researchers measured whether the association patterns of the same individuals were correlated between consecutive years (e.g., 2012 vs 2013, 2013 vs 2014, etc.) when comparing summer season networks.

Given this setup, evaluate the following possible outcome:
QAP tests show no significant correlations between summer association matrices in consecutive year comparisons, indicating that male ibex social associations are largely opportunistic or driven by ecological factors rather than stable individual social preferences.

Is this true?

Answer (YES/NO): NO